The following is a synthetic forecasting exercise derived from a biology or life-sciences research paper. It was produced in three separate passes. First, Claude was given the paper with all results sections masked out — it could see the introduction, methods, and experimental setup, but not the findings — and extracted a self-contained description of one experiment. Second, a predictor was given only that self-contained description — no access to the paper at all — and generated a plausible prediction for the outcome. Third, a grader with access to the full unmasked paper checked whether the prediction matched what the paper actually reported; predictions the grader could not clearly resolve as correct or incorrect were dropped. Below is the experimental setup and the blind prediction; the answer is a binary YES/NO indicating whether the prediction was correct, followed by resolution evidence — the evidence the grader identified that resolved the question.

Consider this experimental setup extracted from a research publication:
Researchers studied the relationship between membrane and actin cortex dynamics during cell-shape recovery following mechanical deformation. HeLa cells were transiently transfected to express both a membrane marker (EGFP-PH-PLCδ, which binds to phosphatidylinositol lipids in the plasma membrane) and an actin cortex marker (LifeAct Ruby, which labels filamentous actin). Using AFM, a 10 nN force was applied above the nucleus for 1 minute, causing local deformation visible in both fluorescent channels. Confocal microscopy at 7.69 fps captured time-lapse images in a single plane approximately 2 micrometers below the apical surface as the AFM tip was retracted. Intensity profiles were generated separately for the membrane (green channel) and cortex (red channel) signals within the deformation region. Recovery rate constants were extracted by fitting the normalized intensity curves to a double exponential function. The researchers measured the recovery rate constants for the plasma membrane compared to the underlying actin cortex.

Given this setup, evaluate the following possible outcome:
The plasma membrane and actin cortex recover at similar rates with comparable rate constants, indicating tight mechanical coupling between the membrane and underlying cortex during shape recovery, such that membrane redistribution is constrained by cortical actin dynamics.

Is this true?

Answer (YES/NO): YES